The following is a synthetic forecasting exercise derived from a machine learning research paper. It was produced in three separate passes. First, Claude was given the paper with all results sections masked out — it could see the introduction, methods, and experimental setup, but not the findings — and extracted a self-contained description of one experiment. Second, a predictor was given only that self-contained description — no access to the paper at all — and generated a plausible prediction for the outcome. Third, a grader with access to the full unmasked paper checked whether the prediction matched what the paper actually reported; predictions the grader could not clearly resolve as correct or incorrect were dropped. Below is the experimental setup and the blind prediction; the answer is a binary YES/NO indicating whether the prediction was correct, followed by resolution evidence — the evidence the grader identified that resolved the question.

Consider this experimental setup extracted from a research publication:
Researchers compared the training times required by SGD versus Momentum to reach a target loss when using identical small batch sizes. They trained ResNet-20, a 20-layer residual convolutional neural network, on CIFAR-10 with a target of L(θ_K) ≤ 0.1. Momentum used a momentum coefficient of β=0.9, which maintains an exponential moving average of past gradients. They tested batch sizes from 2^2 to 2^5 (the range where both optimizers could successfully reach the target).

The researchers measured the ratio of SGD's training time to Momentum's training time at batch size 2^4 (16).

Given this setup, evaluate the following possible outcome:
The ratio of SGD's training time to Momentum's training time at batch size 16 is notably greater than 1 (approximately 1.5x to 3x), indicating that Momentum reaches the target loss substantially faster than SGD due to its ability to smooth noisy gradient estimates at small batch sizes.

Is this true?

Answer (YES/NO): YES